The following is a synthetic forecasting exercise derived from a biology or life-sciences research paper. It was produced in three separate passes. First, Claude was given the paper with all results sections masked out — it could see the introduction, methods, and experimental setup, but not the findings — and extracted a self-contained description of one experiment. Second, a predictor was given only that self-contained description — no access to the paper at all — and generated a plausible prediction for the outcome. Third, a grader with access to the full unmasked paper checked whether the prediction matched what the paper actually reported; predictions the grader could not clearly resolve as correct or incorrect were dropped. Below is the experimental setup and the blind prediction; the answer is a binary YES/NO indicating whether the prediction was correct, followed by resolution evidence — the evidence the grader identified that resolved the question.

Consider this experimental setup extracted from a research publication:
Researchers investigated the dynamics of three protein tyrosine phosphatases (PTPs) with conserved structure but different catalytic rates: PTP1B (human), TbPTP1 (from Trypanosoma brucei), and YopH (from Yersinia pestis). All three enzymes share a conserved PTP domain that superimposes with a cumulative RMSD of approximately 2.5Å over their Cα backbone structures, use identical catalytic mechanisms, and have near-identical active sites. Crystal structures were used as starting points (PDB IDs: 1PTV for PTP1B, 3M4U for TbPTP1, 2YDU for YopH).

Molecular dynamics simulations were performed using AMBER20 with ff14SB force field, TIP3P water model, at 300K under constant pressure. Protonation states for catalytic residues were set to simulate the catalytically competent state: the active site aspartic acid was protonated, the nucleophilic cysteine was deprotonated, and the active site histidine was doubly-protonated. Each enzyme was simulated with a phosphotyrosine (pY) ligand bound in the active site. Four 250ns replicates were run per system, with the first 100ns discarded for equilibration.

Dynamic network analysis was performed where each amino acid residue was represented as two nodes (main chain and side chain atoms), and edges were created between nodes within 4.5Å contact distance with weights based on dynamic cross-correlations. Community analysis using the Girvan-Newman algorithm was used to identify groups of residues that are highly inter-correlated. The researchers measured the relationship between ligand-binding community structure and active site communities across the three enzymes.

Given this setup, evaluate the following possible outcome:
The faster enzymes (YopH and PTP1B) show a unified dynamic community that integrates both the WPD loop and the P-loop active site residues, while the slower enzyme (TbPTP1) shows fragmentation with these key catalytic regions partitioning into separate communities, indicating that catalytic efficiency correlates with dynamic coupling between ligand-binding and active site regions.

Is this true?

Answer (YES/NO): NO